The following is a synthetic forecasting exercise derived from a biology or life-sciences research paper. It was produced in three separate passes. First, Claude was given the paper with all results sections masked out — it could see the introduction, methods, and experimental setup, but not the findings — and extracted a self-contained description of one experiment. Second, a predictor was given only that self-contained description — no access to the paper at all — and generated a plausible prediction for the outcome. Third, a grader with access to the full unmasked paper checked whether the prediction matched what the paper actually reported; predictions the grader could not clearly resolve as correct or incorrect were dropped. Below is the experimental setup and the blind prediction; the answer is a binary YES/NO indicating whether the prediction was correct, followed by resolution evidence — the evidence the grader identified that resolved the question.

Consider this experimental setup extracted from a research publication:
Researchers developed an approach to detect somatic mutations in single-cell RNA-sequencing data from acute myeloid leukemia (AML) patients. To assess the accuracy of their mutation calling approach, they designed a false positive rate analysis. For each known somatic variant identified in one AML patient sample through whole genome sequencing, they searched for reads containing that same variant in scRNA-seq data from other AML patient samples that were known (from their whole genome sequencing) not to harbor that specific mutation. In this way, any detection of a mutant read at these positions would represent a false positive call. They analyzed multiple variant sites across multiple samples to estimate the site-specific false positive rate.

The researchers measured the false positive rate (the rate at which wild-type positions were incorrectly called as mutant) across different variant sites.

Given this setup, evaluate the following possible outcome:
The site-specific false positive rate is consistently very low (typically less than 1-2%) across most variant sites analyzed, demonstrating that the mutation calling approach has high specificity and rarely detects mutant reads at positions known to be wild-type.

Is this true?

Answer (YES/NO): YES